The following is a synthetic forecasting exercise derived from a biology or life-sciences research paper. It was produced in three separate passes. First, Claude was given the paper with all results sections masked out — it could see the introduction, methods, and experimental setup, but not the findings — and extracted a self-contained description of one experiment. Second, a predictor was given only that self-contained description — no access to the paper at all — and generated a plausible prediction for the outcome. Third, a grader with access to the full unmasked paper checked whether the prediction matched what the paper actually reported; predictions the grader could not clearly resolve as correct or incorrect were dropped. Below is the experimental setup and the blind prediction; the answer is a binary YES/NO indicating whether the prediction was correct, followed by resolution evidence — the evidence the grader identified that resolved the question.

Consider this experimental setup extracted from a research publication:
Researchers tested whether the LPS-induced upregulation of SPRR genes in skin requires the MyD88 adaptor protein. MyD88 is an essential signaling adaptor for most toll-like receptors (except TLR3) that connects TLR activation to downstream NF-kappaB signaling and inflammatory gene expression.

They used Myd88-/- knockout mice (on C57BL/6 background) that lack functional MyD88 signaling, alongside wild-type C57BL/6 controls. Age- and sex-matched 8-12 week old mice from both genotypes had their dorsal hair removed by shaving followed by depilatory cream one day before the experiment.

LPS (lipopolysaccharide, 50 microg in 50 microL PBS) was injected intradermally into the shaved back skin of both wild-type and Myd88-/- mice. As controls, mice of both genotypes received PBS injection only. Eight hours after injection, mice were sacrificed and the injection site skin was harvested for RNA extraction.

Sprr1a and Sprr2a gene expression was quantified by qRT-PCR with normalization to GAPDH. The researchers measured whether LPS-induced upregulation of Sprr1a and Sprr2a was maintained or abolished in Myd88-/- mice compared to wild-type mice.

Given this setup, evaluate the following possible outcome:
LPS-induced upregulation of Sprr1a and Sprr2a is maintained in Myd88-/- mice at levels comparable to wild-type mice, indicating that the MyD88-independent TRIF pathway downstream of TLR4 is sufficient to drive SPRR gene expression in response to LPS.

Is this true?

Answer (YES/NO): NO